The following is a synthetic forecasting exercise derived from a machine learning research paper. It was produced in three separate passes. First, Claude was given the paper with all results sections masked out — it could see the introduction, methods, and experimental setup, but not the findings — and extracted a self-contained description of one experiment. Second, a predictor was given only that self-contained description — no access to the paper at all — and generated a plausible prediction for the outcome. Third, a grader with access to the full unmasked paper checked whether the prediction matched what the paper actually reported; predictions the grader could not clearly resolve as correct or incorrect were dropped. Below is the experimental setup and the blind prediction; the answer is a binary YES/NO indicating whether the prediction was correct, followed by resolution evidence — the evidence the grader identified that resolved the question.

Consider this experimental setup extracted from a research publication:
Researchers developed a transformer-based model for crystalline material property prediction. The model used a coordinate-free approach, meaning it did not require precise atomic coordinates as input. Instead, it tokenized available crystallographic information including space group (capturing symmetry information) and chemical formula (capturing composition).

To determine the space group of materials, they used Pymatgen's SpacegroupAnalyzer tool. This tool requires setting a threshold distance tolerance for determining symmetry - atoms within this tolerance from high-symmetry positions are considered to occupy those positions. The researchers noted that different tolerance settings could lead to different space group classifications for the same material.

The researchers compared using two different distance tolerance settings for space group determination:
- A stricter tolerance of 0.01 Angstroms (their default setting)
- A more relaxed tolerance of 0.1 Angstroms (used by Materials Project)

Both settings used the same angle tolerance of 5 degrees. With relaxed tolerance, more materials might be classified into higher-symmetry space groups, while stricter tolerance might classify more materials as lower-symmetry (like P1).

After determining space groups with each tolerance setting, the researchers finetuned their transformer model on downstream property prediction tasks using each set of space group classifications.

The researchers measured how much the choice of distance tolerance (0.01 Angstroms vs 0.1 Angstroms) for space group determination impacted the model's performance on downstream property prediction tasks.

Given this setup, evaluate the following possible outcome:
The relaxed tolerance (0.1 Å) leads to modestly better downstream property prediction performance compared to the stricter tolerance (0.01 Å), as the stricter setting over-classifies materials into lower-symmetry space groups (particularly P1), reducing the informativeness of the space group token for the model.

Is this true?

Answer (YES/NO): NO